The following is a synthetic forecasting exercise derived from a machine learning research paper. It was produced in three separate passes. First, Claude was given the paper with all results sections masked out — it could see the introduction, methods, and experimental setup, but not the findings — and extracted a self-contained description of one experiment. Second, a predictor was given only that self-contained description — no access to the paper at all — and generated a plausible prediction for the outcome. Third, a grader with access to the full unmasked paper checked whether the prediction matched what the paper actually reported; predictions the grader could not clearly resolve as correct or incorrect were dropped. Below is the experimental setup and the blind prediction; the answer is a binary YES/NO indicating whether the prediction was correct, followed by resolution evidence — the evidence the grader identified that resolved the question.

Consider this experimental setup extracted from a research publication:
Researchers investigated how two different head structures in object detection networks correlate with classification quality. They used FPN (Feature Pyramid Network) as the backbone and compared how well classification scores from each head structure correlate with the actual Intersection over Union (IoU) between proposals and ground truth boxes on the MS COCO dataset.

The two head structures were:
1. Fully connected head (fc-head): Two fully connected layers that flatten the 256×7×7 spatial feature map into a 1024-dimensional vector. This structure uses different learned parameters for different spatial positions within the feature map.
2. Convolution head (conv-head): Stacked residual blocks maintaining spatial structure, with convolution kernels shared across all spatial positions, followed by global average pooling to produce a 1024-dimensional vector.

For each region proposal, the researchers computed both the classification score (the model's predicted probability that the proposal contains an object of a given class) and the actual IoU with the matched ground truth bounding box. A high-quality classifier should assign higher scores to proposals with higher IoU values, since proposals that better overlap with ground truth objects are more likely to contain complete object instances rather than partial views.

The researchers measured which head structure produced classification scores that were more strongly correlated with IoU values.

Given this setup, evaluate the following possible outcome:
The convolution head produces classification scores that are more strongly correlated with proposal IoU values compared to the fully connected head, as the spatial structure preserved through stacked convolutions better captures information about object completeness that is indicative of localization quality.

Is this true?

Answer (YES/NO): NO